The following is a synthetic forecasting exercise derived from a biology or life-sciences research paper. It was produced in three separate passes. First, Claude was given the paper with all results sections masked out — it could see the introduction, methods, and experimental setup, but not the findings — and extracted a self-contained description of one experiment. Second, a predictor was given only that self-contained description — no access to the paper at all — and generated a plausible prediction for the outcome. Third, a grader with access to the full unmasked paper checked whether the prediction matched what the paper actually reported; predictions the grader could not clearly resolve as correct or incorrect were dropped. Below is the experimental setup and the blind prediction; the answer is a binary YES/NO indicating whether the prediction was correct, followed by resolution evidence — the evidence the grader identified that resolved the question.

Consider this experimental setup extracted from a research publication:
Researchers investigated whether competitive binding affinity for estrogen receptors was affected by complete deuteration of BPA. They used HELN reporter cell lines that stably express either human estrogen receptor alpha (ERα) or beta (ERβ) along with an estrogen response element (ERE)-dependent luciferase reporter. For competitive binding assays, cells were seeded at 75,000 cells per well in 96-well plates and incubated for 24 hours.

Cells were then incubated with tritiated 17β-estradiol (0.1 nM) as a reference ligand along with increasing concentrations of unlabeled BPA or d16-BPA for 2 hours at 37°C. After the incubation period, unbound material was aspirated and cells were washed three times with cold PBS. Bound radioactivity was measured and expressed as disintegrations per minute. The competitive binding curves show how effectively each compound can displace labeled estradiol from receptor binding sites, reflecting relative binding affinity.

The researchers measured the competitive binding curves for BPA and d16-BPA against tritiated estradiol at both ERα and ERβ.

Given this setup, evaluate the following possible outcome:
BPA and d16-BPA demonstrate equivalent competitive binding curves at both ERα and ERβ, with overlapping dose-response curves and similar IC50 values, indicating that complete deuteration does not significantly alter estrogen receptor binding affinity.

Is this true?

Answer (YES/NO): NO